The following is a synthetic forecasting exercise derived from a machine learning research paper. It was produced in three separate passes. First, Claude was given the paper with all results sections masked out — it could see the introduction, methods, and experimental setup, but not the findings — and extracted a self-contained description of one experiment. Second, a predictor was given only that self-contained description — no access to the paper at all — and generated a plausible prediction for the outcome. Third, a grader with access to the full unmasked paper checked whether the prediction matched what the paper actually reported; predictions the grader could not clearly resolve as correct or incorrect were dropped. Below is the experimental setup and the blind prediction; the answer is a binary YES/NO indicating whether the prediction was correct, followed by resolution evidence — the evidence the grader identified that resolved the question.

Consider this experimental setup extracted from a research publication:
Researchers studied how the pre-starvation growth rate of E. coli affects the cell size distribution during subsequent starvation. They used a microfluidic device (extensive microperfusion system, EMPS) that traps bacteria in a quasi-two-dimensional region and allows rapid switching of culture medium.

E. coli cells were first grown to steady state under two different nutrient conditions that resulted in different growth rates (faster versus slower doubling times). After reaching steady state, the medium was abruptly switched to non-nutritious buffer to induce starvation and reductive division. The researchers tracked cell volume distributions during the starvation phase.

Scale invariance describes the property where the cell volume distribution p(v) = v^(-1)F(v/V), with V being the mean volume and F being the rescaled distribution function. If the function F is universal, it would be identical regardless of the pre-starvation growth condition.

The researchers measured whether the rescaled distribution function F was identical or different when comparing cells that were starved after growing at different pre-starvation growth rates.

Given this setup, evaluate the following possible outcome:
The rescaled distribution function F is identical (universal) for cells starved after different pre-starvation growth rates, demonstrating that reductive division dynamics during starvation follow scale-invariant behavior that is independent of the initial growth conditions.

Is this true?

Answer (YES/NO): NO